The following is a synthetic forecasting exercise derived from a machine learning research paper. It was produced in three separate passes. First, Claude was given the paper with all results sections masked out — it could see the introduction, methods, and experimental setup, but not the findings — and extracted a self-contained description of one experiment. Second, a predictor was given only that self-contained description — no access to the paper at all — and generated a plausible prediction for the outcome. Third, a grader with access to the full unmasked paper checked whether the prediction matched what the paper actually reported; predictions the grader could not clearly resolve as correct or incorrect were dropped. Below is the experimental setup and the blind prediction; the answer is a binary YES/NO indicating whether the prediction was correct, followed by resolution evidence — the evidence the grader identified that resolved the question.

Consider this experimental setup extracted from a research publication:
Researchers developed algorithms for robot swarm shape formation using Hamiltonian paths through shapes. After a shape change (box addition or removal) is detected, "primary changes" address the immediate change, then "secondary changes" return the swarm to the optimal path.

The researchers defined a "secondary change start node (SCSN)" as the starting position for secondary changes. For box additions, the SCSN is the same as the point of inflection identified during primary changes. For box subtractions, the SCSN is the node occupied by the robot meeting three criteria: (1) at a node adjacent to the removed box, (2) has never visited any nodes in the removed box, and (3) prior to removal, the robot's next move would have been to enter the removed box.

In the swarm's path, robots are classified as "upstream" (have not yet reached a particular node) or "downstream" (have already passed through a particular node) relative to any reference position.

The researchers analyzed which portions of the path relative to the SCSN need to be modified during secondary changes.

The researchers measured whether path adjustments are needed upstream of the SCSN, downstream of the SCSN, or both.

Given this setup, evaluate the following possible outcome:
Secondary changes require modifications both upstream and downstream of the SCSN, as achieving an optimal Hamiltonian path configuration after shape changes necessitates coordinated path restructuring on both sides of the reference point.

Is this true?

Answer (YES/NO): NO